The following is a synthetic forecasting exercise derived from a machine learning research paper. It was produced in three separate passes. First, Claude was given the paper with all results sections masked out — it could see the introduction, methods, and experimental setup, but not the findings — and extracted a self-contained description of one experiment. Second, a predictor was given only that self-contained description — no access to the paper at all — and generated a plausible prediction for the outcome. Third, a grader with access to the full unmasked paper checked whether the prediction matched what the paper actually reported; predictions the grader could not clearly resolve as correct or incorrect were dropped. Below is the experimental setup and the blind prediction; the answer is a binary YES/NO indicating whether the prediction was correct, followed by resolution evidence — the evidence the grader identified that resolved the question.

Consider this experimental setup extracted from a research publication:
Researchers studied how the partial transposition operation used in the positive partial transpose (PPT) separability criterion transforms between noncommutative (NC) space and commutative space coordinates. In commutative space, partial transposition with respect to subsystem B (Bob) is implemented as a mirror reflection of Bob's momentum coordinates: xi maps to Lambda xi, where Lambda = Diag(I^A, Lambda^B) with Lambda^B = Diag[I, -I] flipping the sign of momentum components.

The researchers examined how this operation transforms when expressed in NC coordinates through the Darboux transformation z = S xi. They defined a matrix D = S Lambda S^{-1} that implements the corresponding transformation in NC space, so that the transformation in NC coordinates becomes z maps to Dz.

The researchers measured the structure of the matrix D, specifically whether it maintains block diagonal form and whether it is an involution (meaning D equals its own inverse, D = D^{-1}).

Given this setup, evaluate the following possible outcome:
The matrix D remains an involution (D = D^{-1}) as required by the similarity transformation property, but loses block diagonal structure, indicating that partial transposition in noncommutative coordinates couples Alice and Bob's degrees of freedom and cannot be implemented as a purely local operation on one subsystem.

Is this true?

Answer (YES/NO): NO